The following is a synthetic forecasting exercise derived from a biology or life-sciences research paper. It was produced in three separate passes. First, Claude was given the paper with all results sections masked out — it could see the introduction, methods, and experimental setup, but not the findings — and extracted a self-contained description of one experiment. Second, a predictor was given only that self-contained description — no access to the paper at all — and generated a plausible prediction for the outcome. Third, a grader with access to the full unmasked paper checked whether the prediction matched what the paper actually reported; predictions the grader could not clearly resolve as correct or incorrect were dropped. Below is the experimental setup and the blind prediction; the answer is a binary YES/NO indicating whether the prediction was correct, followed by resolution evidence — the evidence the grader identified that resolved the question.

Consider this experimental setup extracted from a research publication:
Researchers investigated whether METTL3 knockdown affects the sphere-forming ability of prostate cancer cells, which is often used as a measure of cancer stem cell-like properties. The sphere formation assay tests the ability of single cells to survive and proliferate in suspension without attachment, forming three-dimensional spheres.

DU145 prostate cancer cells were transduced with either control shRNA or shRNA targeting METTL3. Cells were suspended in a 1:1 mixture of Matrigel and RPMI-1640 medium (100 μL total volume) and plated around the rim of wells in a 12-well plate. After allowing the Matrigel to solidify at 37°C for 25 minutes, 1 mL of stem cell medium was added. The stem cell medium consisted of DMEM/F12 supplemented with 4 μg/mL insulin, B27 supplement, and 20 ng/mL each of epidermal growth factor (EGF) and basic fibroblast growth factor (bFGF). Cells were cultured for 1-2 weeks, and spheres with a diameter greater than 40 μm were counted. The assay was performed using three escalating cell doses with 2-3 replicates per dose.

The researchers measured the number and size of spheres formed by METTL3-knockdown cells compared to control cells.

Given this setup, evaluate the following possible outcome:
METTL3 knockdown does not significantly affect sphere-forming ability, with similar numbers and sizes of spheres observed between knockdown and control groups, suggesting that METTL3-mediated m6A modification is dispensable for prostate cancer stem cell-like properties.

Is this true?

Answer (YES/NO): NO